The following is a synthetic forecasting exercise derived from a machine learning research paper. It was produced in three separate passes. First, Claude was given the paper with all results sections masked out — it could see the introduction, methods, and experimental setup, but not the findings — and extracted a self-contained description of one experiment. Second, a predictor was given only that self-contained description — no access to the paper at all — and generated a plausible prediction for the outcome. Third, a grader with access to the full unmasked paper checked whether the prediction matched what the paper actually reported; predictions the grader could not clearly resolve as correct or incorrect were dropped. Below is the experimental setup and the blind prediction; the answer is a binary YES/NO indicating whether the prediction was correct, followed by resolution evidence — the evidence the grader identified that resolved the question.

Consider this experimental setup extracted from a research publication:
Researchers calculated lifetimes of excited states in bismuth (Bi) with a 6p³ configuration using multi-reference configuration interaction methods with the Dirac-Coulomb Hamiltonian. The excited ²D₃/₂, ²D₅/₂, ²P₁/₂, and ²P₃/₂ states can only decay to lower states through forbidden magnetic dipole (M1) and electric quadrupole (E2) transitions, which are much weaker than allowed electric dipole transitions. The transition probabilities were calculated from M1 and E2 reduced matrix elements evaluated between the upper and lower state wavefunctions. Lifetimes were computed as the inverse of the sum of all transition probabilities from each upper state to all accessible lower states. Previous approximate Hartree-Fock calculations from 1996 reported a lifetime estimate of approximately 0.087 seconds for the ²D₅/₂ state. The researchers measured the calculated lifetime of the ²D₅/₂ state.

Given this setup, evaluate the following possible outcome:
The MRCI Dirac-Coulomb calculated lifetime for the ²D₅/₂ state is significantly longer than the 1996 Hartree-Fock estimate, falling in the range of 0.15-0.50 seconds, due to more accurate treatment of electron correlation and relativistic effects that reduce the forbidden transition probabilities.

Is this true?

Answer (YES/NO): YES